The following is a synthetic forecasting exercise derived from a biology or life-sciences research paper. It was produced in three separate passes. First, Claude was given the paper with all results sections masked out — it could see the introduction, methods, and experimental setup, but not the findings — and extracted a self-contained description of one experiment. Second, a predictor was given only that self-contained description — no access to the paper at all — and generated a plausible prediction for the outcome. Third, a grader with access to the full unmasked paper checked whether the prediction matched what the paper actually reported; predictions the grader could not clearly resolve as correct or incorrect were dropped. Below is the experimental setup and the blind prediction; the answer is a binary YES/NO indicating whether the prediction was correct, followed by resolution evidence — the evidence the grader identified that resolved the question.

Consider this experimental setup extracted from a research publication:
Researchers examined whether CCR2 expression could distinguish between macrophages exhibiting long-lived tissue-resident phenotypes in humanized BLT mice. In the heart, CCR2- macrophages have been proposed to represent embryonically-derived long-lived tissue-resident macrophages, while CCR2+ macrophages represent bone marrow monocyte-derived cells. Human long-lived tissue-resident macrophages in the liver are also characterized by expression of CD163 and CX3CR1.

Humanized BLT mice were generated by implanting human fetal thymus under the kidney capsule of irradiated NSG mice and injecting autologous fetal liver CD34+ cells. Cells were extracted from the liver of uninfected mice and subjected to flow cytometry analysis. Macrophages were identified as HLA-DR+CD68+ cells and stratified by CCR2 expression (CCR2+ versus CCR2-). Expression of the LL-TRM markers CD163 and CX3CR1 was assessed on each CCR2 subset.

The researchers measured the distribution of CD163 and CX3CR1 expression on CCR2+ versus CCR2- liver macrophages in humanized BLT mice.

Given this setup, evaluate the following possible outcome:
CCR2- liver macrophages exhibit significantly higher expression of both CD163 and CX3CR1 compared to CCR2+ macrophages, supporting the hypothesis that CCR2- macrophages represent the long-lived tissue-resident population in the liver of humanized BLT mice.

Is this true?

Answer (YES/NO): NO